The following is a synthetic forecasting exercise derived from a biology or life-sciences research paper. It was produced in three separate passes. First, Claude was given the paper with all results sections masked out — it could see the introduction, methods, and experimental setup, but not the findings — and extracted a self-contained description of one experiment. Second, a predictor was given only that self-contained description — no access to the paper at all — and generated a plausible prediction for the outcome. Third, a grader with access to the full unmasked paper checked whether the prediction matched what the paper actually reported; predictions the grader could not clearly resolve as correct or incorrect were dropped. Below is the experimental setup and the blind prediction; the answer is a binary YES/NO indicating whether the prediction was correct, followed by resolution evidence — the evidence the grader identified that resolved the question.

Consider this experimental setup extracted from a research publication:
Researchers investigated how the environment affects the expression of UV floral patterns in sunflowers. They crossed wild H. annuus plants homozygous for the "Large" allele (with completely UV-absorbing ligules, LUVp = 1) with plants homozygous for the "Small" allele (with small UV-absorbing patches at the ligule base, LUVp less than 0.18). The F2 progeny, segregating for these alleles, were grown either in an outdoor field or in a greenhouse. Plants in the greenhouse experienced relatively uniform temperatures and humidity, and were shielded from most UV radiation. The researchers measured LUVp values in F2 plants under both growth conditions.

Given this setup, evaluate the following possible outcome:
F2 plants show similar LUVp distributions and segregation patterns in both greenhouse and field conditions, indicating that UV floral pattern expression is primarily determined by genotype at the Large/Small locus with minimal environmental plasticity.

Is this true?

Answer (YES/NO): NO